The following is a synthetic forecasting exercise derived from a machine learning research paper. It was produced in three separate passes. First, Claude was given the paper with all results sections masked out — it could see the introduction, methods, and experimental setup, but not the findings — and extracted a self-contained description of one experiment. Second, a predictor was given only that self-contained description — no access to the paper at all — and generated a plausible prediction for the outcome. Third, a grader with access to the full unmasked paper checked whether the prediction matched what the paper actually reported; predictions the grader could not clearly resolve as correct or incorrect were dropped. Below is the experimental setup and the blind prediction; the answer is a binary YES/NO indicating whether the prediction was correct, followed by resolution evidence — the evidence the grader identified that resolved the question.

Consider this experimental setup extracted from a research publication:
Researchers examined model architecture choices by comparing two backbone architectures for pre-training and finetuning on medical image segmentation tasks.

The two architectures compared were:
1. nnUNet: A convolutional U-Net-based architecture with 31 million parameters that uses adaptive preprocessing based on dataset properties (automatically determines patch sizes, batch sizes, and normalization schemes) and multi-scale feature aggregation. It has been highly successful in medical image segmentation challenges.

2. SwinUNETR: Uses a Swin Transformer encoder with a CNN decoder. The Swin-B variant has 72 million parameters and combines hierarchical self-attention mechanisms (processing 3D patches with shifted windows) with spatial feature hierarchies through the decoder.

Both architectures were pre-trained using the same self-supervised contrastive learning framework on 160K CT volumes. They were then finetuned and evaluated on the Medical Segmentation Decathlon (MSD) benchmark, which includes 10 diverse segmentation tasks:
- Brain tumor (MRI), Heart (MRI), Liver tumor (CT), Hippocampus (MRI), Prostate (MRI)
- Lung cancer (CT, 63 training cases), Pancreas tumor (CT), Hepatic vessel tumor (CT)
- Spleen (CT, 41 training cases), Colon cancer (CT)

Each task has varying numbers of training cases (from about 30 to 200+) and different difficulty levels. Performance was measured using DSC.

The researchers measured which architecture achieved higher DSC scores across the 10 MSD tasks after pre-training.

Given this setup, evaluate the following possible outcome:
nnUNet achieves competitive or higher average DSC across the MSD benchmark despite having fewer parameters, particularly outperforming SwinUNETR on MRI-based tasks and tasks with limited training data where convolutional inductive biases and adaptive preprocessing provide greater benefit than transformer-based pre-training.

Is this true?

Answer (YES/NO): NO